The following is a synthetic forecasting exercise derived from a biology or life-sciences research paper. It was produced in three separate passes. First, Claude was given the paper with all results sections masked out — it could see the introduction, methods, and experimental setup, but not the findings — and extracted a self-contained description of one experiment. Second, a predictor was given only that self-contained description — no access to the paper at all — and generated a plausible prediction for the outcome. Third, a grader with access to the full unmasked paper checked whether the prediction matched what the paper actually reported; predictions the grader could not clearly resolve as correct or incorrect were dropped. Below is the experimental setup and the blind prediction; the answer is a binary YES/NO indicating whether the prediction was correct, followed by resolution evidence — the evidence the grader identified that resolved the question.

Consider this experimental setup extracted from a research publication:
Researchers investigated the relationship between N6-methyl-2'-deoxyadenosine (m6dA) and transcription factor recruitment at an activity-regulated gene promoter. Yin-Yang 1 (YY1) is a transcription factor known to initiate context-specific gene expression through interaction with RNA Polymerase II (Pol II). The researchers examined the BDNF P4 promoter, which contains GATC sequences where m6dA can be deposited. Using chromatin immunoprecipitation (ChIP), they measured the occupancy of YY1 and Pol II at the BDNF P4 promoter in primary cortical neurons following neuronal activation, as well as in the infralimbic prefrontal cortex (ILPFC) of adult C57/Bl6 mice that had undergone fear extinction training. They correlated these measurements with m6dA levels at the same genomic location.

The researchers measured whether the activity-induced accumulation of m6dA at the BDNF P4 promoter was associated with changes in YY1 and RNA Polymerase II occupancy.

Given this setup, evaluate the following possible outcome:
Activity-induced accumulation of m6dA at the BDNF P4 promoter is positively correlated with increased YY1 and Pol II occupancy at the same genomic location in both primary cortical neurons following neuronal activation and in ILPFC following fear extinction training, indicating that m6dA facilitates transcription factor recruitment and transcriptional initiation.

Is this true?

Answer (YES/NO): YES